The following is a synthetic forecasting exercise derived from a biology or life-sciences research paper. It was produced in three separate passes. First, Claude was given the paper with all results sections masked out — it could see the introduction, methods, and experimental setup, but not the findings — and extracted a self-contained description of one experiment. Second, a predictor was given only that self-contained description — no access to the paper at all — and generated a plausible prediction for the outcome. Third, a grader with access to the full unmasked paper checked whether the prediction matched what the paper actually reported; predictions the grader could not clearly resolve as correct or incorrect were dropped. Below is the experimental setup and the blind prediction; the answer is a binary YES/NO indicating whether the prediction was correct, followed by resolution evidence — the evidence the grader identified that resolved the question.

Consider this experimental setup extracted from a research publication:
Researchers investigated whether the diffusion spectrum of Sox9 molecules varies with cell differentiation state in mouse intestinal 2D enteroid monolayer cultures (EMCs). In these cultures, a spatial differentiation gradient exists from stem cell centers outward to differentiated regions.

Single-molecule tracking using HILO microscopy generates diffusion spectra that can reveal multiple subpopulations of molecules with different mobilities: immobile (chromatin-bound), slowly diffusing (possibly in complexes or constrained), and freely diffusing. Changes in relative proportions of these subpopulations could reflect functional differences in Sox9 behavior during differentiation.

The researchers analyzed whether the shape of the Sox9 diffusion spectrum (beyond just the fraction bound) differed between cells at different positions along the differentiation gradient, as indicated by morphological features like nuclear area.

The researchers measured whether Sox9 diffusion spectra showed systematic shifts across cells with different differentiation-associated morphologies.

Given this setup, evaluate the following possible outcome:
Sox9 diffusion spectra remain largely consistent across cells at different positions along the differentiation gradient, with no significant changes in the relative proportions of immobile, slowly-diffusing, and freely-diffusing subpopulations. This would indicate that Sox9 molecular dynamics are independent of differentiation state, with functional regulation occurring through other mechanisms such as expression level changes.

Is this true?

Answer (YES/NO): NO